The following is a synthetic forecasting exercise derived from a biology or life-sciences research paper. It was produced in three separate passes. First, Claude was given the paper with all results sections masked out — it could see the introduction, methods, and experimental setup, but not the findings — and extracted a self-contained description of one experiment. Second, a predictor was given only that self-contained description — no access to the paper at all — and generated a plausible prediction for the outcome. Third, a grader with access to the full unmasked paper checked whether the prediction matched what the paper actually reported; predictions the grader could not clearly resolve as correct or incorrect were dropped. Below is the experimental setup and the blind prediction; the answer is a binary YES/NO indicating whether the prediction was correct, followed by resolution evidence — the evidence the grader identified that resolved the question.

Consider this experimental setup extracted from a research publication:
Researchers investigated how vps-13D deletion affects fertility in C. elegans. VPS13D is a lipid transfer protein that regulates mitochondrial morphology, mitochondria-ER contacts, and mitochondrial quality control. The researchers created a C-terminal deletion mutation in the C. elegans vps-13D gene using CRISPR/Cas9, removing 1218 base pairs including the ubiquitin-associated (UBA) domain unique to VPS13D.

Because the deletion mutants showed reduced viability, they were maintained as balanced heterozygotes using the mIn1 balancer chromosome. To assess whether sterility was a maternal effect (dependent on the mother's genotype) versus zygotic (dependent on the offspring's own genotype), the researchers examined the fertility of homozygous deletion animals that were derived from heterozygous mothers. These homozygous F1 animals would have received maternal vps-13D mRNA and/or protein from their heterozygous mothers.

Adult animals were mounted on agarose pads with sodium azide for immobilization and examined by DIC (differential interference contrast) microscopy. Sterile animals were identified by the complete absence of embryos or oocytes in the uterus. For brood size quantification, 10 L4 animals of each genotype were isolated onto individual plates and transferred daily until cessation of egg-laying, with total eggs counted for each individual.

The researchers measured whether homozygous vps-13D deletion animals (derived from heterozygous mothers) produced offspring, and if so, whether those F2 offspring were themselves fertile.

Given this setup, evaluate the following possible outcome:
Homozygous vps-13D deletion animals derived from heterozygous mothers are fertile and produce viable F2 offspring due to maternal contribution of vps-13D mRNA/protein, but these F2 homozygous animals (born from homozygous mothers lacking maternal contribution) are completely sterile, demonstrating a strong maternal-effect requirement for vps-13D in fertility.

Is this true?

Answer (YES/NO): NO